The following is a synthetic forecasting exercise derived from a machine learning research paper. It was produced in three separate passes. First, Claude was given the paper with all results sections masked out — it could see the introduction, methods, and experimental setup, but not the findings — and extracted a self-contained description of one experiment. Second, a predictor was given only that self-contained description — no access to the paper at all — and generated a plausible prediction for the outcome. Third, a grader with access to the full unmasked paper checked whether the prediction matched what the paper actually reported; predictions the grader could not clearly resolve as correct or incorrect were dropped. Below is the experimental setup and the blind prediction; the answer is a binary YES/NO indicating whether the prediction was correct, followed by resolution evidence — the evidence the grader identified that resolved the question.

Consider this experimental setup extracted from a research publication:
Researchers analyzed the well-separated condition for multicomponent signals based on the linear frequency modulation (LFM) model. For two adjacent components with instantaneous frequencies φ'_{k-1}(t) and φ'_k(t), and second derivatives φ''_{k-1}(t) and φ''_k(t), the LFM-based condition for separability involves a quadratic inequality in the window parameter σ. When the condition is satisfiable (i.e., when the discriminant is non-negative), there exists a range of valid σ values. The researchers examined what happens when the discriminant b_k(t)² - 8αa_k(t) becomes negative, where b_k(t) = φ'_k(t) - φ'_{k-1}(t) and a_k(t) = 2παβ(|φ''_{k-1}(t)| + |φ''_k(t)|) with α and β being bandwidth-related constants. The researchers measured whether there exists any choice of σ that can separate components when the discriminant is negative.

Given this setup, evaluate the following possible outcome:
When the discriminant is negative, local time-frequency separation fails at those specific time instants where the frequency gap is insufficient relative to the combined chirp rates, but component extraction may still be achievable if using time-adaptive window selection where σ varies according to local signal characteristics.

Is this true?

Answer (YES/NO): NO